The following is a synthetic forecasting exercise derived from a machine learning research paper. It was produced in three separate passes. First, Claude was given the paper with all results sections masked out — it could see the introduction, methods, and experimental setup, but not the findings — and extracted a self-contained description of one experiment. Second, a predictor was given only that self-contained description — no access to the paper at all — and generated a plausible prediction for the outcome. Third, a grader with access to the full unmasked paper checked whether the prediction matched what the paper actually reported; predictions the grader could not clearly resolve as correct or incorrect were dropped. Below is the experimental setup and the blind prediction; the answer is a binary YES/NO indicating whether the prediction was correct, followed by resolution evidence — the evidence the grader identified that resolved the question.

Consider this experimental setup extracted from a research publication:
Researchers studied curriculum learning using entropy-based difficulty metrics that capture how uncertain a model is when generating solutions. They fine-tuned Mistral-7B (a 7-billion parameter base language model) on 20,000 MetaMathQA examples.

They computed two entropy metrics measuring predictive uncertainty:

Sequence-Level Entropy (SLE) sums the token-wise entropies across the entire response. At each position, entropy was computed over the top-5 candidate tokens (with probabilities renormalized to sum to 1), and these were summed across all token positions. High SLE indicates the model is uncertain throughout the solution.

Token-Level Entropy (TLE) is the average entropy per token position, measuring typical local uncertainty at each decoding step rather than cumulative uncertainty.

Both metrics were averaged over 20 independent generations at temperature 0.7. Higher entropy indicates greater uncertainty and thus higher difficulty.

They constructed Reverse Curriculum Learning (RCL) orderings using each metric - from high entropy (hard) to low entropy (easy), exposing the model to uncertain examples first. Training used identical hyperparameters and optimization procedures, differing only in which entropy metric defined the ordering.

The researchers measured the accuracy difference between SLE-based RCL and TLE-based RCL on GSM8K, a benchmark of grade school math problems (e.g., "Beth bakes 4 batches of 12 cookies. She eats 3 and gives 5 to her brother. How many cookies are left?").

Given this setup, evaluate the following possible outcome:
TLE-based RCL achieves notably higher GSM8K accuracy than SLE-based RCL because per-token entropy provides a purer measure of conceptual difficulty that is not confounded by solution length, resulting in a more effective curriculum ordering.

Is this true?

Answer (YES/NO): NO